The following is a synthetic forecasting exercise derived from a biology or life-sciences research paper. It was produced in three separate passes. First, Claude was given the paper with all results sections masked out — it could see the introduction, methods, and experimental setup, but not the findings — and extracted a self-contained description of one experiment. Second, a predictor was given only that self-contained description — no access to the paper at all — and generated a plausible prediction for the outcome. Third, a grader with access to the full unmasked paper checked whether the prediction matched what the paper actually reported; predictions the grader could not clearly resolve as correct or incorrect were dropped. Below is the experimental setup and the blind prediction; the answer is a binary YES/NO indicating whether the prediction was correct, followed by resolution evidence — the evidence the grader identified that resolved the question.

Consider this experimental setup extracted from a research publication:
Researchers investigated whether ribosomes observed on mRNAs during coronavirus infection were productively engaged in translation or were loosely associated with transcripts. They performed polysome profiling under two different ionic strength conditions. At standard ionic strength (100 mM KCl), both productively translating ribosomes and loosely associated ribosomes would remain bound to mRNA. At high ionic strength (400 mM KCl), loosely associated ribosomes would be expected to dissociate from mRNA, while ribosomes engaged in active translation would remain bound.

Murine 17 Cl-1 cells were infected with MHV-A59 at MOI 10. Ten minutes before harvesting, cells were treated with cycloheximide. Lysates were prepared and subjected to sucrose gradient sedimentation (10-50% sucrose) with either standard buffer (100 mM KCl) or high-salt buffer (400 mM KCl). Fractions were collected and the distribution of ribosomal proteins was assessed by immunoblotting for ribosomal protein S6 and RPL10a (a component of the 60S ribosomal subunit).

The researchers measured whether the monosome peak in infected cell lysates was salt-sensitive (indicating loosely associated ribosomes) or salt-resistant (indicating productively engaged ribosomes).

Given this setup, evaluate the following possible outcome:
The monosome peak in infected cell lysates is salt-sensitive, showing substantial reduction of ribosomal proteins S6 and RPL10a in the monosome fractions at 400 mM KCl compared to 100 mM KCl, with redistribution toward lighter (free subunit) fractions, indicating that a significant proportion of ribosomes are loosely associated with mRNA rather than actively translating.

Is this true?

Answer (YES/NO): NO